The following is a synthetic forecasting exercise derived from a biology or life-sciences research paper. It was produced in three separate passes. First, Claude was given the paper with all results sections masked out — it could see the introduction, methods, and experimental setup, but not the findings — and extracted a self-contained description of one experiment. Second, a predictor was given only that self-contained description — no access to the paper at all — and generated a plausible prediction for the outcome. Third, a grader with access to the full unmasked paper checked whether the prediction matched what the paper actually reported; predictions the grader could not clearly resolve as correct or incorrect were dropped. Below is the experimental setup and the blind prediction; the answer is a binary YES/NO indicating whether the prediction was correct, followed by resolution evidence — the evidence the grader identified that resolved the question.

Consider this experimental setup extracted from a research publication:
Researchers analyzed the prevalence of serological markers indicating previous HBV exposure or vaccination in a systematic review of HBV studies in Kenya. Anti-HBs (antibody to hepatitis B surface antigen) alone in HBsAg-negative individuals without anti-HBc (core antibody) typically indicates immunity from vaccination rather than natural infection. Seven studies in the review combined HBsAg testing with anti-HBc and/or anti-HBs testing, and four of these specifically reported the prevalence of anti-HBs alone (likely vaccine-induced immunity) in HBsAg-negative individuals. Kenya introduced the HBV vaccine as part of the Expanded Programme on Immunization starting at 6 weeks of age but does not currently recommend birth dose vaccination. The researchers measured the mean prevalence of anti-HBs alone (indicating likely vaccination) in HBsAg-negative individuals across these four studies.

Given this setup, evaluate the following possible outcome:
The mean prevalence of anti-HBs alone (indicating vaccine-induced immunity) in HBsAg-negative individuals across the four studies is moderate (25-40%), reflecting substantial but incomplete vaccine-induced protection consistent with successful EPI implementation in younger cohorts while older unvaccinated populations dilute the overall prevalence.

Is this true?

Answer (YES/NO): NO